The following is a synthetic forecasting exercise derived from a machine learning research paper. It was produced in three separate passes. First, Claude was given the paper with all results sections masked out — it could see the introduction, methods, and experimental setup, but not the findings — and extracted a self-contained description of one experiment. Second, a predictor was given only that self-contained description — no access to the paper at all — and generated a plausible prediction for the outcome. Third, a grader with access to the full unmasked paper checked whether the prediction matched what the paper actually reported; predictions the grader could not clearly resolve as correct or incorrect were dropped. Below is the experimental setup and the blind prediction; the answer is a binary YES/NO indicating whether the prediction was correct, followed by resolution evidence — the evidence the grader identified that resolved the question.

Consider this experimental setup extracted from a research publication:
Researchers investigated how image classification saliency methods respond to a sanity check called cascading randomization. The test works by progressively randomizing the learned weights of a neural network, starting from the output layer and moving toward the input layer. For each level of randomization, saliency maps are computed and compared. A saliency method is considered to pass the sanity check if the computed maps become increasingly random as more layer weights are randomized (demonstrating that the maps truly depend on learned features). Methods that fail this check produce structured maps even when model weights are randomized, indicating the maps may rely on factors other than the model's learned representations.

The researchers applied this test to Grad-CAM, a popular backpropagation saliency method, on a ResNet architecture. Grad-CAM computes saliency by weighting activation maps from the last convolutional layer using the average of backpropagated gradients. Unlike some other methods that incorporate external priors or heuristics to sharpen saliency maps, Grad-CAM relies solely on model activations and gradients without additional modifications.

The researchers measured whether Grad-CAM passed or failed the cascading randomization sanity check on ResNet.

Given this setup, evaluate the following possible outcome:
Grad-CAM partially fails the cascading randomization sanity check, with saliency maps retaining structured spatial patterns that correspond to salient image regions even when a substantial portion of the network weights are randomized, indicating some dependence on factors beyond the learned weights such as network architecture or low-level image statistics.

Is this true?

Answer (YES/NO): NO